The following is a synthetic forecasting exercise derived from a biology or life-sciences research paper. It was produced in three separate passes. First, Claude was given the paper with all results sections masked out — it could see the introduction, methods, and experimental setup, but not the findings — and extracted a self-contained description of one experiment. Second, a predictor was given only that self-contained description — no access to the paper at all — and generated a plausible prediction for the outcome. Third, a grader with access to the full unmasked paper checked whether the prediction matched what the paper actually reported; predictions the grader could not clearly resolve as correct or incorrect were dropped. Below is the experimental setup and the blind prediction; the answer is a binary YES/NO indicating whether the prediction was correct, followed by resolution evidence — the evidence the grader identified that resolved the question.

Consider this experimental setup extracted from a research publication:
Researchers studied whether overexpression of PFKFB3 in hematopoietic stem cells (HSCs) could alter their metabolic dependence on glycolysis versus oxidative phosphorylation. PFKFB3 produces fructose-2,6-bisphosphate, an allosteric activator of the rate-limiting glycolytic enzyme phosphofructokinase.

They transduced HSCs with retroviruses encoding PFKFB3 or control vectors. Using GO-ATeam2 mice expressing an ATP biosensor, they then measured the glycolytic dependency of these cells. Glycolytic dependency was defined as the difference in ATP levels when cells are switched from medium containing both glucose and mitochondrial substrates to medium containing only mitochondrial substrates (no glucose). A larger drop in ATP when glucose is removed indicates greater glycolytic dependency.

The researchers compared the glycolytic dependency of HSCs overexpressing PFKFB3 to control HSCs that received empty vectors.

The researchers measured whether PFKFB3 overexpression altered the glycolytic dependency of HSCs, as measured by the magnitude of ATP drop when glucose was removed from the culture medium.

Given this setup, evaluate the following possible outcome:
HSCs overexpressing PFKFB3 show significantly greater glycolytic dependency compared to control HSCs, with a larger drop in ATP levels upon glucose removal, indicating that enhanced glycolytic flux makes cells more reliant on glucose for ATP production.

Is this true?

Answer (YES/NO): YES